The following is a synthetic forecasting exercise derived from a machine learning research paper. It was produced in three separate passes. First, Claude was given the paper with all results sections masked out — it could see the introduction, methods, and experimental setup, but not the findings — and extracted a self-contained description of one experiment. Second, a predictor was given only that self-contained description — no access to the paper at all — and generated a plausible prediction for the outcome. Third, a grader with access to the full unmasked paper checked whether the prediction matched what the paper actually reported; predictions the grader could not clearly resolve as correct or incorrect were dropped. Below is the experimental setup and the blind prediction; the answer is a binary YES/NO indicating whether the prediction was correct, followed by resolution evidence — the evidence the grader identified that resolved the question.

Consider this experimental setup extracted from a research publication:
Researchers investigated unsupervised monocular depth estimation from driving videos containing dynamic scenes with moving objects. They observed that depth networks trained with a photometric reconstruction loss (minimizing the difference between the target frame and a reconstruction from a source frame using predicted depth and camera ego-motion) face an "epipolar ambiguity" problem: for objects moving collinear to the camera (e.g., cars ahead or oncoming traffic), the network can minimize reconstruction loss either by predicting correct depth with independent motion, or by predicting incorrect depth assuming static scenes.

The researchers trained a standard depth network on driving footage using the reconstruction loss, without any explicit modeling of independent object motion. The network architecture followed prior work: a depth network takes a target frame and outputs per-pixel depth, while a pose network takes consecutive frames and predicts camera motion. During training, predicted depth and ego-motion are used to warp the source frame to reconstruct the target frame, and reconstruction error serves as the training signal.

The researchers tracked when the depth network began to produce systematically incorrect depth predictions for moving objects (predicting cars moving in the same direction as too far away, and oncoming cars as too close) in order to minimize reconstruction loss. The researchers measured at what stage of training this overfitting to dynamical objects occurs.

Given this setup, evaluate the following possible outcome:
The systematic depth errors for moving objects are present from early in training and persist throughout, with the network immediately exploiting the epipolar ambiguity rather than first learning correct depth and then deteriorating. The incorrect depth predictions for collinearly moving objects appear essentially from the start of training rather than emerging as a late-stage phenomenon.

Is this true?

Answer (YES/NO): NO